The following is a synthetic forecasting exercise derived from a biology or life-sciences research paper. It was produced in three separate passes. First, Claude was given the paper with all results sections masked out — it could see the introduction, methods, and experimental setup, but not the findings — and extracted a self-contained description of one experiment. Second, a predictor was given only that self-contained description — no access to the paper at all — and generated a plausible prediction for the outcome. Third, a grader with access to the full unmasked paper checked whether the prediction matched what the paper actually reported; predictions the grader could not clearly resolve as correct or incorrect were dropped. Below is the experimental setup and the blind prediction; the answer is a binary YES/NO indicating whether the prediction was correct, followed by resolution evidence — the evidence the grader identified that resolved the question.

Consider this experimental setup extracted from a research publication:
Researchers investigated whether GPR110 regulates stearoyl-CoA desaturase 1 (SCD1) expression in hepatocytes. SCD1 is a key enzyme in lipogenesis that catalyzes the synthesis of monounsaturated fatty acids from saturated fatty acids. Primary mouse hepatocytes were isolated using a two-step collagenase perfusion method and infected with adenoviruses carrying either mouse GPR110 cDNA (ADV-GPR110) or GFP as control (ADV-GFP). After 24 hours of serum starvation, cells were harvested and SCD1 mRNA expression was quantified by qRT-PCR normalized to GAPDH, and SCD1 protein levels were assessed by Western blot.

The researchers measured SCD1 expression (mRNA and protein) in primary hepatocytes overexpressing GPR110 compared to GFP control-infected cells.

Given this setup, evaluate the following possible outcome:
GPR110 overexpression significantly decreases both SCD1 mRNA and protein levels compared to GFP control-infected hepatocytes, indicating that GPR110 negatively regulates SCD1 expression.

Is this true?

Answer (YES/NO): NO